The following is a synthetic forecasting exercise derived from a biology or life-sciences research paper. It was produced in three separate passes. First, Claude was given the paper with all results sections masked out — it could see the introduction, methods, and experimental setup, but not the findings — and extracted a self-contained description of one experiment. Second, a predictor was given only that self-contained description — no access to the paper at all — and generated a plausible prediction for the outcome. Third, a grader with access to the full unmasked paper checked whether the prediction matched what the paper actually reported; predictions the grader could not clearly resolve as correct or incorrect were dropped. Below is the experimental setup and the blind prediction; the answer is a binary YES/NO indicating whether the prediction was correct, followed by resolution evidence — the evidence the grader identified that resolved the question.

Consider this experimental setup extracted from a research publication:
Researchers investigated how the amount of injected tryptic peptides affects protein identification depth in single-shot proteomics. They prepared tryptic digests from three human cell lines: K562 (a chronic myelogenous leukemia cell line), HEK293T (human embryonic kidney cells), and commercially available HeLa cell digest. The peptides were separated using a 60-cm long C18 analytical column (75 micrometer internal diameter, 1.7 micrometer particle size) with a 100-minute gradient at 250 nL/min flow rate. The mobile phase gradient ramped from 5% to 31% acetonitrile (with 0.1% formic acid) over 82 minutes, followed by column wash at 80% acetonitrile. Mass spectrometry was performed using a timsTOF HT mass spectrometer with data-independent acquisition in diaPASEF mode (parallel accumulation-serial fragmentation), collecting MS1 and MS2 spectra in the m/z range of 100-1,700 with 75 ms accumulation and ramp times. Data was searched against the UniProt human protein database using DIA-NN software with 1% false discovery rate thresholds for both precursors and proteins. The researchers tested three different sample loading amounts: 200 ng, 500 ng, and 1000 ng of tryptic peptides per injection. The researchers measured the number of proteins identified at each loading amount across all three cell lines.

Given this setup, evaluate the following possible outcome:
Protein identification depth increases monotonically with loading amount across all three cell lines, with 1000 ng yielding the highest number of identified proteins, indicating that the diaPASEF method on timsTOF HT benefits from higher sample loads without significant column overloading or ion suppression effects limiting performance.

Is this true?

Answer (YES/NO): NO